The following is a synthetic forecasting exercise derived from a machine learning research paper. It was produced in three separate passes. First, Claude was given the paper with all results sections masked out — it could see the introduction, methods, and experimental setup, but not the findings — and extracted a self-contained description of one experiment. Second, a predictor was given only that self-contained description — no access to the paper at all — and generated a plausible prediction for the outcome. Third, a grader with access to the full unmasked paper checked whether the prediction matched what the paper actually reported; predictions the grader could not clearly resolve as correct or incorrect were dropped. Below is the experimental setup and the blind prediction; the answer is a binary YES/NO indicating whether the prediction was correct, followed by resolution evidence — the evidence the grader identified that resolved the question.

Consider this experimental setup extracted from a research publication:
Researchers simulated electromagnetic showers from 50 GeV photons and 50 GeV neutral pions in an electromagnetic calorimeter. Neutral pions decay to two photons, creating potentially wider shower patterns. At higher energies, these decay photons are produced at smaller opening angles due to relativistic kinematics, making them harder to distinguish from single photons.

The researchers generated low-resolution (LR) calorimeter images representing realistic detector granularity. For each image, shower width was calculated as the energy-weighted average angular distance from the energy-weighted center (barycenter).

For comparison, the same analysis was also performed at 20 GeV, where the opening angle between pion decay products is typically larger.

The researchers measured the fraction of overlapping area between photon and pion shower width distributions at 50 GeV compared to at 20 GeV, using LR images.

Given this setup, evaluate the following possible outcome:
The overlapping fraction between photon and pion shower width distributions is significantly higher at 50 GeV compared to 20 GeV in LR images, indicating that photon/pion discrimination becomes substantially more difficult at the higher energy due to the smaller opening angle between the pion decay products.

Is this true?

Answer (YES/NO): YES